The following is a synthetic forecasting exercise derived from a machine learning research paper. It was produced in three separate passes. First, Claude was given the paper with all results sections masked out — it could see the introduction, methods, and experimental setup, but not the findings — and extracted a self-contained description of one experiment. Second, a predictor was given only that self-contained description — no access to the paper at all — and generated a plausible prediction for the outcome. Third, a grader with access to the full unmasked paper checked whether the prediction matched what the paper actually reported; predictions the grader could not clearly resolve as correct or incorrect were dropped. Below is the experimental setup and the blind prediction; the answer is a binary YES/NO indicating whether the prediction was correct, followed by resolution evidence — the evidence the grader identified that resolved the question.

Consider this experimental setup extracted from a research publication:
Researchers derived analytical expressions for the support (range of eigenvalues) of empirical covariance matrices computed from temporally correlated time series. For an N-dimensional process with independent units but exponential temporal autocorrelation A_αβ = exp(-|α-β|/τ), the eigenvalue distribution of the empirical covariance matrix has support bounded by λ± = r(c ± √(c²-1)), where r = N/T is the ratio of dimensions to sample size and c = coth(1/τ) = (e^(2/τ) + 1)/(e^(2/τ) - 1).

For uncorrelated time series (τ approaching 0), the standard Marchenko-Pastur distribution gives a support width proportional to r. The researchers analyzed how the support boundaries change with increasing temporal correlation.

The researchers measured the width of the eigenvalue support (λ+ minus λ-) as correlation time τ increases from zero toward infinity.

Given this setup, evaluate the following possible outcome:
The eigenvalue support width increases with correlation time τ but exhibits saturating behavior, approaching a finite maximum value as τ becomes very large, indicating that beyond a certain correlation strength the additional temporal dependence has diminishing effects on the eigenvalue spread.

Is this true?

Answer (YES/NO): NO